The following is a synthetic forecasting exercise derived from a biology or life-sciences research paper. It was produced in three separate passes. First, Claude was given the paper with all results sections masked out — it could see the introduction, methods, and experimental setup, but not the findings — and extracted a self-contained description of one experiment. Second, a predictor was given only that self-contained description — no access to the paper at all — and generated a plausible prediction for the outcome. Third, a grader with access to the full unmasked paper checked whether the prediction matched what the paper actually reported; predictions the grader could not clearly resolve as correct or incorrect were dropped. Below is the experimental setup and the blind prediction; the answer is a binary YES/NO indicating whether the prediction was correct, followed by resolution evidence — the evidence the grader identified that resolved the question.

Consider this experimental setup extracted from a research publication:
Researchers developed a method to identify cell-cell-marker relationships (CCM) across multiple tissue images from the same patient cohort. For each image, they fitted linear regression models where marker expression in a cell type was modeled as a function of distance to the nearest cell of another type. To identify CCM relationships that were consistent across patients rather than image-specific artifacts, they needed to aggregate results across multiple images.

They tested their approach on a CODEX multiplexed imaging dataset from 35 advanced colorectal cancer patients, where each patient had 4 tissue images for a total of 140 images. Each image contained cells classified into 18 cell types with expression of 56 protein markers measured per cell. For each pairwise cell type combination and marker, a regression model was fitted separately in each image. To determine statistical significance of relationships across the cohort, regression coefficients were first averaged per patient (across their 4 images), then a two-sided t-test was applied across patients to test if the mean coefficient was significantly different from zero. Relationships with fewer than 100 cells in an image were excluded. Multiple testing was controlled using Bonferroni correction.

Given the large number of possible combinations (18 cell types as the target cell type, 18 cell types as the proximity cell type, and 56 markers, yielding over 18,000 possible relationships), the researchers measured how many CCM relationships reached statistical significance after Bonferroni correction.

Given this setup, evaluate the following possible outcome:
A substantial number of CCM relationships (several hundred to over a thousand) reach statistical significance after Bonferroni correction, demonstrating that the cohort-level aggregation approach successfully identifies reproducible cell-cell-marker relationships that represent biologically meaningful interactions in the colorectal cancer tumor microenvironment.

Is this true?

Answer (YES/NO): YES